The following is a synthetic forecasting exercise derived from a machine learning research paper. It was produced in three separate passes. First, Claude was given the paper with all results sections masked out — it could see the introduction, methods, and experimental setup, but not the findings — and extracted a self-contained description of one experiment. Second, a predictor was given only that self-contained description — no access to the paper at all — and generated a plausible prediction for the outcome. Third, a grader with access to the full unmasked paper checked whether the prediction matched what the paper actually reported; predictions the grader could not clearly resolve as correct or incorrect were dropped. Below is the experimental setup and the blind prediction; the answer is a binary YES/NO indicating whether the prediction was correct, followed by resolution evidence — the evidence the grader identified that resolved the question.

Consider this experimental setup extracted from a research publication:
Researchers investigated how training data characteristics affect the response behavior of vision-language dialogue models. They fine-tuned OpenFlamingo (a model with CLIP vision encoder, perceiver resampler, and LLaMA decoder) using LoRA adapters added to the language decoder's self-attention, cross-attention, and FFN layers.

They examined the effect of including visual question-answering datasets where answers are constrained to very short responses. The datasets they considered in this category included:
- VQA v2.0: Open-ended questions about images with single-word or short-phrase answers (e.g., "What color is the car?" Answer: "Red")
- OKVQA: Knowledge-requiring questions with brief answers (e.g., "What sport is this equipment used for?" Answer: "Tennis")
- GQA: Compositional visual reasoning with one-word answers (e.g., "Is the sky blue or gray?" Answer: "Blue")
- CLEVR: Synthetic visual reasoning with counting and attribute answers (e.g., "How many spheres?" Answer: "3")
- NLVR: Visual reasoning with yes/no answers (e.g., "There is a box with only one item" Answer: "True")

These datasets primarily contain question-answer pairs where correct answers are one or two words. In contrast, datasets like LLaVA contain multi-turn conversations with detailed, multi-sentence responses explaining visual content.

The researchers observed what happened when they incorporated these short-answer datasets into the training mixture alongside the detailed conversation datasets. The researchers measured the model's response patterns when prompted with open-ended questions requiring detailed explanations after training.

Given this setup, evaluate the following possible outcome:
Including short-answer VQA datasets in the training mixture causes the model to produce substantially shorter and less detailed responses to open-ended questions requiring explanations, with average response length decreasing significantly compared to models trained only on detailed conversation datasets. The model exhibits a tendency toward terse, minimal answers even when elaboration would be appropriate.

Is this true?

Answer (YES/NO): YES